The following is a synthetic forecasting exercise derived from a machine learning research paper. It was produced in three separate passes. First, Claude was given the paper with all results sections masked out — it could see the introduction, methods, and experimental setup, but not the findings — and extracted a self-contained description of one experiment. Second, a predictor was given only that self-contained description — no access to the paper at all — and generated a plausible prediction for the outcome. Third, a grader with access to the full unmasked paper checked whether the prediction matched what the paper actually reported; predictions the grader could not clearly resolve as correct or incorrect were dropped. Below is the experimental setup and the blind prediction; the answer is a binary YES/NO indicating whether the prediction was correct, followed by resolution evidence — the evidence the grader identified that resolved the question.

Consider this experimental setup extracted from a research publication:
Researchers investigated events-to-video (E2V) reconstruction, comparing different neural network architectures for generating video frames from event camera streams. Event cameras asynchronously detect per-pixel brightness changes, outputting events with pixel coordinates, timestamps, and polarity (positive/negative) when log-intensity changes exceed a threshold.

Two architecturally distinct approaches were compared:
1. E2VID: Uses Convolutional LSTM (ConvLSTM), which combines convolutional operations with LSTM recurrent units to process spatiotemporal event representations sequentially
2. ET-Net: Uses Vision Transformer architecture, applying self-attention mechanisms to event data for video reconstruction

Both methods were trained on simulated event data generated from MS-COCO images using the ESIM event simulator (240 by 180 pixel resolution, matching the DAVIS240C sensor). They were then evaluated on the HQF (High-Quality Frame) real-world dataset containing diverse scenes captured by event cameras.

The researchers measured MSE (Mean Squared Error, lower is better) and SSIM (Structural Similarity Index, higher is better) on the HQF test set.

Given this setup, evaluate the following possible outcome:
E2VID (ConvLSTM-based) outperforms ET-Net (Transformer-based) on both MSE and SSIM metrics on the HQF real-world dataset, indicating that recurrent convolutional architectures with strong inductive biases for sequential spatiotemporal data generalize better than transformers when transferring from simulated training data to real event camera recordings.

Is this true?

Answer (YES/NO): NO